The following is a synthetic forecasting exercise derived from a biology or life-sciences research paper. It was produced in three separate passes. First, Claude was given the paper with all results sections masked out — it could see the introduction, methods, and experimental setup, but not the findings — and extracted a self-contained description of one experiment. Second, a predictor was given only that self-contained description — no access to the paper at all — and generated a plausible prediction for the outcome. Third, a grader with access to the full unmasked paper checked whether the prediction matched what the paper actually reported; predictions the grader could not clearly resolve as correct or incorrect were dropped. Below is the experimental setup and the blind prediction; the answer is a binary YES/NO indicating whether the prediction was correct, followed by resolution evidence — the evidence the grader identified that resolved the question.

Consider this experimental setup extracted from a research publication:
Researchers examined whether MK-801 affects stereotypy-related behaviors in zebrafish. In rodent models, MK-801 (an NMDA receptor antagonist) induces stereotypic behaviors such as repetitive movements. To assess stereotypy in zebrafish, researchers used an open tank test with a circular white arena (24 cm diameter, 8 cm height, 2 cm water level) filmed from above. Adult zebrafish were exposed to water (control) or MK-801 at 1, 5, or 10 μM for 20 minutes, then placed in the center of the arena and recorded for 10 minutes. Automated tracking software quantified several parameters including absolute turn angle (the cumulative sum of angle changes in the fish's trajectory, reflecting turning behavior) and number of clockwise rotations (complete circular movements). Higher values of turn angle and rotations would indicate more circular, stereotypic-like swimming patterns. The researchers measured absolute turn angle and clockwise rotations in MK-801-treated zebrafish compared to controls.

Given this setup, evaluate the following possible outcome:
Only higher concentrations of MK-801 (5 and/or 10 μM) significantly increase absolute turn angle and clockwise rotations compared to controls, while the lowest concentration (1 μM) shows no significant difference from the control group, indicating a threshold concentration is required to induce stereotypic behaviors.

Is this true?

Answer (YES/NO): NO